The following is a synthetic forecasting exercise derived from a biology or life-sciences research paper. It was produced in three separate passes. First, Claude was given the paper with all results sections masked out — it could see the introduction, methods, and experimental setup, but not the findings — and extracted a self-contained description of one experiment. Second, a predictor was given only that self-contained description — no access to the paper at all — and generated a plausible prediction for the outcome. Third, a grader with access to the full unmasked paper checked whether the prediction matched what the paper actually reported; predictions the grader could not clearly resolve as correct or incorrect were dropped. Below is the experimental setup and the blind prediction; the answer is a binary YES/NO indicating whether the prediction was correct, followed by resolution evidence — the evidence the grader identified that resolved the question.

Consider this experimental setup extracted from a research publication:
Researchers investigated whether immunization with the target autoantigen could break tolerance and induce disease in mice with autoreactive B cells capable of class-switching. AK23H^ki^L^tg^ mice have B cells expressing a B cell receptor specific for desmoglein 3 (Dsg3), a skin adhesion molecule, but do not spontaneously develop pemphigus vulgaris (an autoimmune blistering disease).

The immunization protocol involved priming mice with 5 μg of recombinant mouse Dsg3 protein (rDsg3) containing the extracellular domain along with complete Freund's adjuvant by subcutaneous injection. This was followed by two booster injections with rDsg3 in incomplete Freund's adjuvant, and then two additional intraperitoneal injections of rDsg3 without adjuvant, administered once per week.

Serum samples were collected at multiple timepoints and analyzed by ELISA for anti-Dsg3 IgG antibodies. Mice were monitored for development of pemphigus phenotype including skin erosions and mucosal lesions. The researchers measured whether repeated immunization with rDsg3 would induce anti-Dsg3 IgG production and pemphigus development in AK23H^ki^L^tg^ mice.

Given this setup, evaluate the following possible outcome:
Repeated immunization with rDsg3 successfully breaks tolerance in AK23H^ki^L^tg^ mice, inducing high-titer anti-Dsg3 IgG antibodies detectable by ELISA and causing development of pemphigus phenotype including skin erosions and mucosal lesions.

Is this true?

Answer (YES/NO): YES